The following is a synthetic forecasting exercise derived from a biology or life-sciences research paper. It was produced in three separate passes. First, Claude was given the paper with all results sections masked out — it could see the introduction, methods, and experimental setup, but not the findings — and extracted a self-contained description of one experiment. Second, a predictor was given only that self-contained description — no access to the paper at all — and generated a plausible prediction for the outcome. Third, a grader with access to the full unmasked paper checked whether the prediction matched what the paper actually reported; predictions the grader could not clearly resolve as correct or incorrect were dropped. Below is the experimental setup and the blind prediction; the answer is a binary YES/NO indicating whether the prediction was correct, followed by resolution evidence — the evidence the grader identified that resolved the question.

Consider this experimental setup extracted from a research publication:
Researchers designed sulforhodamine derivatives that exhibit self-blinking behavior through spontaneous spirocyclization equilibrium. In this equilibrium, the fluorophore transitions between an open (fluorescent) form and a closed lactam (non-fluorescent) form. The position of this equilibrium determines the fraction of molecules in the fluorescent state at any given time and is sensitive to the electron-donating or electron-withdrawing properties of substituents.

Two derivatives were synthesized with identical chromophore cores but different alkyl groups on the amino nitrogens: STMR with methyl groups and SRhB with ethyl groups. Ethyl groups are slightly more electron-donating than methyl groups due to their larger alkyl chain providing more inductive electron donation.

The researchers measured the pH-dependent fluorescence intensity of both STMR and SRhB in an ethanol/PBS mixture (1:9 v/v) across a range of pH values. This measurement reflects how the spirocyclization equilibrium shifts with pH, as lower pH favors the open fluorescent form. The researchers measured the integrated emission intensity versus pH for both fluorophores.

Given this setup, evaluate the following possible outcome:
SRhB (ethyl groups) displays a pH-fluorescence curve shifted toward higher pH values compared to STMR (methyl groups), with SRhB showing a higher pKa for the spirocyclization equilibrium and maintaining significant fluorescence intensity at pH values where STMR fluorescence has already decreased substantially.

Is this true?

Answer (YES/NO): NO